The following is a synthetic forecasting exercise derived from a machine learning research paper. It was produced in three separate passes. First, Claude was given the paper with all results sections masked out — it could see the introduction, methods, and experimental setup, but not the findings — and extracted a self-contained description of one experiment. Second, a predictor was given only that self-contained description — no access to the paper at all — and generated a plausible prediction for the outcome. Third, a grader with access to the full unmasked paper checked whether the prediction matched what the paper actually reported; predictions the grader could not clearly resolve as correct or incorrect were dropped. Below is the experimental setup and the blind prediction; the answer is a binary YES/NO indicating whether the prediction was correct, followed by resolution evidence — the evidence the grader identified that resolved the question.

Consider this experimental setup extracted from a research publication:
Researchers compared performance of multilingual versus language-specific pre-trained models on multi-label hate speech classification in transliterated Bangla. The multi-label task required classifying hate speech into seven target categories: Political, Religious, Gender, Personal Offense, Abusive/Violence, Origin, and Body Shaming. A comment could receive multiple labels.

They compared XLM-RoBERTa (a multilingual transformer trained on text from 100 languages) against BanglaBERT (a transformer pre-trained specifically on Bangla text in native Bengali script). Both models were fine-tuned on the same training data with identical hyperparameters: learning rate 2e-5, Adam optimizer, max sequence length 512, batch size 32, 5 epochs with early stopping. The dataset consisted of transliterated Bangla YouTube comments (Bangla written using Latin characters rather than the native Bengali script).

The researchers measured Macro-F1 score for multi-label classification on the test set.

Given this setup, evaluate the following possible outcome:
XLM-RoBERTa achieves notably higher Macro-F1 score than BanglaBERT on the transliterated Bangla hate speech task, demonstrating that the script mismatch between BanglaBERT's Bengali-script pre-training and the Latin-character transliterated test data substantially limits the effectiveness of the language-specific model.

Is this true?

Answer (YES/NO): YES